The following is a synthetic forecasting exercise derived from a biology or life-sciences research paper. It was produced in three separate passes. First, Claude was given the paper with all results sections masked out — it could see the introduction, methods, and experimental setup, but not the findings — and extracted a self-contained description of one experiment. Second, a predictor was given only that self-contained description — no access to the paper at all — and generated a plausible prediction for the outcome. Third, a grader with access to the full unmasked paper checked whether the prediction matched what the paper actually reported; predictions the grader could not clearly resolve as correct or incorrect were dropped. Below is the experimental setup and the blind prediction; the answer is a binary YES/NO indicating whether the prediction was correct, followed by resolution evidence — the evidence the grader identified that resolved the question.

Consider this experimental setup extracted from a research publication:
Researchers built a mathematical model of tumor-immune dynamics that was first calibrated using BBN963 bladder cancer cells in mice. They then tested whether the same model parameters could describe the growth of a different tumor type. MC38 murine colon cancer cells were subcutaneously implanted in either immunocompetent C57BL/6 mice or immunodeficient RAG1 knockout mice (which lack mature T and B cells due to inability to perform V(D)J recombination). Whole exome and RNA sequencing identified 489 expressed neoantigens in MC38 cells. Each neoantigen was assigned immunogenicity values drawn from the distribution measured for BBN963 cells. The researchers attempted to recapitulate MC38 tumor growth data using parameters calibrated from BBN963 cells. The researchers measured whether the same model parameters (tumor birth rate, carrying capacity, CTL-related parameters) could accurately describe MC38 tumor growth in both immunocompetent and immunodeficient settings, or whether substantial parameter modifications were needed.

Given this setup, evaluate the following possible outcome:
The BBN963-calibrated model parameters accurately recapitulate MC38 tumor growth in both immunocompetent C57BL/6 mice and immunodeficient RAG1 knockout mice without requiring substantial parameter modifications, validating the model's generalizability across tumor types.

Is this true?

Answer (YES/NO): NO